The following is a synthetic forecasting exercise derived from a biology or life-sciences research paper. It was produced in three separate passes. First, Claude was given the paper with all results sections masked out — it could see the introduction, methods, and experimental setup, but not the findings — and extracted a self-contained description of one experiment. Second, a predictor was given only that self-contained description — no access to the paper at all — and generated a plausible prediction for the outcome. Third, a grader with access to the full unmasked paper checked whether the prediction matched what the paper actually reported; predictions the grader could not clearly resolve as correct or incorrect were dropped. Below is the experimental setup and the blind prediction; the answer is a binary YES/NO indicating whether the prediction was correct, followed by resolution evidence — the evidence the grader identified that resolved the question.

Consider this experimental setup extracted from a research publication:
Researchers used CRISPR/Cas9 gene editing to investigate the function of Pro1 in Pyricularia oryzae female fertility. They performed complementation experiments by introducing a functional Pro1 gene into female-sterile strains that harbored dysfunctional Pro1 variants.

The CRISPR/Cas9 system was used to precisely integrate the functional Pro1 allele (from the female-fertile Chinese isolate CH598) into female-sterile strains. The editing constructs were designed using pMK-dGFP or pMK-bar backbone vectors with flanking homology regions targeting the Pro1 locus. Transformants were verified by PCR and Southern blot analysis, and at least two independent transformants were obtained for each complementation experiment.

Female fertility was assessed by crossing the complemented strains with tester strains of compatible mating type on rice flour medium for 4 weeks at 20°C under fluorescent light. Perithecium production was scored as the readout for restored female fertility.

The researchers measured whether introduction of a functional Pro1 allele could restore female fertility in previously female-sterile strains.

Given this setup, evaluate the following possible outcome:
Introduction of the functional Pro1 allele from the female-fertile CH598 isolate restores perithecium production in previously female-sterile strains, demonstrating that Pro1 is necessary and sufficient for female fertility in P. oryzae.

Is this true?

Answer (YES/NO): NO